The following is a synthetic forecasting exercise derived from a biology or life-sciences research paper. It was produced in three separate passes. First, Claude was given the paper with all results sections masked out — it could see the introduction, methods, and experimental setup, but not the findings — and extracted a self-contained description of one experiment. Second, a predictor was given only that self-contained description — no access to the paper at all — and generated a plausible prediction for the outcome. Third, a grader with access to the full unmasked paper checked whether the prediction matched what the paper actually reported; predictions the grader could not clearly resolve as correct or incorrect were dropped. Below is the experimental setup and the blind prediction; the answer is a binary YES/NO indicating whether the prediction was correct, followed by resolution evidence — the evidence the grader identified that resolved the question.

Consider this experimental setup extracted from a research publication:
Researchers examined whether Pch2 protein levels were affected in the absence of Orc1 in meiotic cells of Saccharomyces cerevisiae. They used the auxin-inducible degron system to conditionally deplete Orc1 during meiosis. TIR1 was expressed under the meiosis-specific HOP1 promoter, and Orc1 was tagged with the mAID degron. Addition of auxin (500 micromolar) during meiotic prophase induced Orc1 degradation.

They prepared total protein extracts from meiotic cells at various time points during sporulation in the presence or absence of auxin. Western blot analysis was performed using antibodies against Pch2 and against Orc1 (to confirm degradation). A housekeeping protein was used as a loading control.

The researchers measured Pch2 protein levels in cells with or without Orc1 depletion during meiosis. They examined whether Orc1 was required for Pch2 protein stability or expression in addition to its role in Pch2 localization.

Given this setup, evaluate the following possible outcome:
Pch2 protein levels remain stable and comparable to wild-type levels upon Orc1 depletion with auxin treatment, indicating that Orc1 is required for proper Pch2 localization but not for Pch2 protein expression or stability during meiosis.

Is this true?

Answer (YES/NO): YES